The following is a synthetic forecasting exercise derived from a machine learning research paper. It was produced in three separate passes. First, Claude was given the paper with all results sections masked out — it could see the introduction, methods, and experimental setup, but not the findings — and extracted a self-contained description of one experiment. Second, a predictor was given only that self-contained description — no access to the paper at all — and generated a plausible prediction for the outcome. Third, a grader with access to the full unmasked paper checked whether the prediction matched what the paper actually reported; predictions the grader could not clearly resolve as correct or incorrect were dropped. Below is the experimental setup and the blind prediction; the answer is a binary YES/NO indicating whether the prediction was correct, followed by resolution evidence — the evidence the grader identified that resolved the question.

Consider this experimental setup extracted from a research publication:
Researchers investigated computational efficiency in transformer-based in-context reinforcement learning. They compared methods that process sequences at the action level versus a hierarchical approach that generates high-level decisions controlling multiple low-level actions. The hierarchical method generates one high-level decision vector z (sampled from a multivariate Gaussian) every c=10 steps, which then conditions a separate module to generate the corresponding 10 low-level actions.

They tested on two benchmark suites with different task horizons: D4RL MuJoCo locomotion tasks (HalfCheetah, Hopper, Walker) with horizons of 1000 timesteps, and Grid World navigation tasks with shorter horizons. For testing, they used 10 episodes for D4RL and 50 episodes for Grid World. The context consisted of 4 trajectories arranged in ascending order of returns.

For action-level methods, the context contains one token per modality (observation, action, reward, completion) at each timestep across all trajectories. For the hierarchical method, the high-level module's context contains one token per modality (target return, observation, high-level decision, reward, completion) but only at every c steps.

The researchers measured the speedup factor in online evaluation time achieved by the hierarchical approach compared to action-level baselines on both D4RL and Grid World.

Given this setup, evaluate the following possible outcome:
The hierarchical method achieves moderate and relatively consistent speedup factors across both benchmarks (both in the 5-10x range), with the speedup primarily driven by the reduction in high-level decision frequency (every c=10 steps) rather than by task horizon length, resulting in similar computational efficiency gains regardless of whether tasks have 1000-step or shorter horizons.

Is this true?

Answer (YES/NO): NO